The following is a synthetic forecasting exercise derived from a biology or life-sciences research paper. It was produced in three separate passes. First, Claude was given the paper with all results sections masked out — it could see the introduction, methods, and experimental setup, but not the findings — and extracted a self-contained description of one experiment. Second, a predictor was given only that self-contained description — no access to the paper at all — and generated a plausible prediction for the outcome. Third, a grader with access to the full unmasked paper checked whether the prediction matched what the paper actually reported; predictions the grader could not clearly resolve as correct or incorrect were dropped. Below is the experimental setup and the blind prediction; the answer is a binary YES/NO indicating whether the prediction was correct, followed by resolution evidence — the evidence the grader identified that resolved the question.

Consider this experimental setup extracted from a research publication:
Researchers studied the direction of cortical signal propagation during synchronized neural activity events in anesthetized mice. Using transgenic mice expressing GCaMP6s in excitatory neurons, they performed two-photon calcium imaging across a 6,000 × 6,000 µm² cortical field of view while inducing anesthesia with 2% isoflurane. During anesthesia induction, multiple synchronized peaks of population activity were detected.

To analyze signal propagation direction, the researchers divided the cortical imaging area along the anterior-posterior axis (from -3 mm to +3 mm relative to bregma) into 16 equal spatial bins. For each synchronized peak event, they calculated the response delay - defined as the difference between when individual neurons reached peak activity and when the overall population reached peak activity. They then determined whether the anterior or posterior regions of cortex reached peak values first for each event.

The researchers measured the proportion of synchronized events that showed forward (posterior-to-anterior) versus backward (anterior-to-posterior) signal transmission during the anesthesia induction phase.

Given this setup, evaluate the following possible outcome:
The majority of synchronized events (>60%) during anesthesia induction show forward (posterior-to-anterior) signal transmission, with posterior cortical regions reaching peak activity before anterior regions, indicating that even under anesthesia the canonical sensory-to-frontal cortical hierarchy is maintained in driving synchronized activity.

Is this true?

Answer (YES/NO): YES